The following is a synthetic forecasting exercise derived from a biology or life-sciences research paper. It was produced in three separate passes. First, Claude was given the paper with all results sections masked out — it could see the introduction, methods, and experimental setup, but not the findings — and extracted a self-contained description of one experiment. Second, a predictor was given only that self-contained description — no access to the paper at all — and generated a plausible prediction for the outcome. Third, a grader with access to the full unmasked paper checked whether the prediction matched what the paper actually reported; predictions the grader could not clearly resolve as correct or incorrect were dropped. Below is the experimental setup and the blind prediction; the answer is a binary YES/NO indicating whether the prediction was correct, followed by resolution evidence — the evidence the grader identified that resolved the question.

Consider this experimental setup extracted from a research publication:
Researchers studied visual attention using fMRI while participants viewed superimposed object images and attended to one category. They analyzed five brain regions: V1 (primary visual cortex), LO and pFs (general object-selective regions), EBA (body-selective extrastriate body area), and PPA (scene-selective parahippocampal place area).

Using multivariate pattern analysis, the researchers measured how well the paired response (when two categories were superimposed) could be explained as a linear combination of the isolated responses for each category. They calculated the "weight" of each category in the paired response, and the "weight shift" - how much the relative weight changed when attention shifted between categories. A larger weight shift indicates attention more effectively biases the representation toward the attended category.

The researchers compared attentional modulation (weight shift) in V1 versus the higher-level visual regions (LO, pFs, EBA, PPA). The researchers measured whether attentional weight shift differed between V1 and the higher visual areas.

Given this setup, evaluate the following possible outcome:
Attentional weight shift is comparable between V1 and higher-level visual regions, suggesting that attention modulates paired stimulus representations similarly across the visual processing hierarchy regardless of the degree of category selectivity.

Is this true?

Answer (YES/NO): NO